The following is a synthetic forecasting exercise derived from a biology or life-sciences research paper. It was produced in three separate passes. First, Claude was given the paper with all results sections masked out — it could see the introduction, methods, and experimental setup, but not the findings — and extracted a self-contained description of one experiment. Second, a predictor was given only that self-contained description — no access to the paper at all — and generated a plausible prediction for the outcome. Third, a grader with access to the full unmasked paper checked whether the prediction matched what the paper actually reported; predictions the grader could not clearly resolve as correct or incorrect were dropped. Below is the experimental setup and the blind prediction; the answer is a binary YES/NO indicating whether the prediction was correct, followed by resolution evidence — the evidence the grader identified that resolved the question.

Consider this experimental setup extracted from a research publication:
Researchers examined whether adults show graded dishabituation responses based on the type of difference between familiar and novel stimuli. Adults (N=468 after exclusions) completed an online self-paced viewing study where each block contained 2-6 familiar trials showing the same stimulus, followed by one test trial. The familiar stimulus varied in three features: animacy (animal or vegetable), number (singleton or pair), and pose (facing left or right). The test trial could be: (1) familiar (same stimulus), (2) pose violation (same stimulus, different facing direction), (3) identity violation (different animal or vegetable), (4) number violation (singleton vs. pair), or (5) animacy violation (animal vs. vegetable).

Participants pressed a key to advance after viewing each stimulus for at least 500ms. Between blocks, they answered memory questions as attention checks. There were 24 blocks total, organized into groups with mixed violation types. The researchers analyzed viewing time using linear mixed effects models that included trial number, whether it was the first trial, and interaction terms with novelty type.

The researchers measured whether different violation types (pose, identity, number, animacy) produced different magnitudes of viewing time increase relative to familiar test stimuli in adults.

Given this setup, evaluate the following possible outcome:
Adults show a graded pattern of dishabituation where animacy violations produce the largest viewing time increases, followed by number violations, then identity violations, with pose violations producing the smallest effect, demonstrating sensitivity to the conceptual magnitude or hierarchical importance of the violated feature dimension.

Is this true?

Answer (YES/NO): NO